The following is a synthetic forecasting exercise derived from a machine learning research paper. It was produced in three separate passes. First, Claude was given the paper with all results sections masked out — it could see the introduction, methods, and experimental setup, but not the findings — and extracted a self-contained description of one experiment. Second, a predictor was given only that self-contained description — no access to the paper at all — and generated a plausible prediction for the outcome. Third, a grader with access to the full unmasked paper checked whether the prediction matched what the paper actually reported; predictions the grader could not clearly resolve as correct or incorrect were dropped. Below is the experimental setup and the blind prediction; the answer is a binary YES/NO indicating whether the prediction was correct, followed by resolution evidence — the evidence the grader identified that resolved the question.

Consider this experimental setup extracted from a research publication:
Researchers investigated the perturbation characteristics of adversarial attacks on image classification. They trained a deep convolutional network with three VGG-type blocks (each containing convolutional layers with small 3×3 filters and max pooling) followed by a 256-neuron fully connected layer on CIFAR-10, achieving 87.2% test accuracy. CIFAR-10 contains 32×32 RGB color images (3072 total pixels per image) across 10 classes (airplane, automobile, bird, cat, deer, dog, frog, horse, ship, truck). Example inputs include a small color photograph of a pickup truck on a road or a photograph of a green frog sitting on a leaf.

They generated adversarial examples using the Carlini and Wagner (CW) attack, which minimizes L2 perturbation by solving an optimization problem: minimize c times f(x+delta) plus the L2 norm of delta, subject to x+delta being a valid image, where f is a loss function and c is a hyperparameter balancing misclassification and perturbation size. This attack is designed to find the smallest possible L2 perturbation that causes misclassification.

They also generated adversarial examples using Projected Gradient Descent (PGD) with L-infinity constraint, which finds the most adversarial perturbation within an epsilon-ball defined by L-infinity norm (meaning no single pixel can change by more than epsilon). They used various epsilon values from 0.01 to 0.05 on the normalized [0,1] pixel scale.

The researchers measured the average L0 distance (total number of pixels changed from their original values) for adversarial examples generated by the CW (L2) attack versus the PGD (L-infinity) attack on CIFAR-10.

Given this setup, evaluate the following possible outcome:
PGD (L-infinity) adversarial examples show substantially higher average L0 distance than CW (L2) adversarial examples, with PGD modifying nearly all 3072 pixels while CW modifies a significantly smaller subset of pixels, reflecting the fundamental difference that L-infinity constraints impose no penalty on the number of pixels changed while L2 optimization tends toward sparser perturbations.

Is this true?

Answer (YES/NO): NO